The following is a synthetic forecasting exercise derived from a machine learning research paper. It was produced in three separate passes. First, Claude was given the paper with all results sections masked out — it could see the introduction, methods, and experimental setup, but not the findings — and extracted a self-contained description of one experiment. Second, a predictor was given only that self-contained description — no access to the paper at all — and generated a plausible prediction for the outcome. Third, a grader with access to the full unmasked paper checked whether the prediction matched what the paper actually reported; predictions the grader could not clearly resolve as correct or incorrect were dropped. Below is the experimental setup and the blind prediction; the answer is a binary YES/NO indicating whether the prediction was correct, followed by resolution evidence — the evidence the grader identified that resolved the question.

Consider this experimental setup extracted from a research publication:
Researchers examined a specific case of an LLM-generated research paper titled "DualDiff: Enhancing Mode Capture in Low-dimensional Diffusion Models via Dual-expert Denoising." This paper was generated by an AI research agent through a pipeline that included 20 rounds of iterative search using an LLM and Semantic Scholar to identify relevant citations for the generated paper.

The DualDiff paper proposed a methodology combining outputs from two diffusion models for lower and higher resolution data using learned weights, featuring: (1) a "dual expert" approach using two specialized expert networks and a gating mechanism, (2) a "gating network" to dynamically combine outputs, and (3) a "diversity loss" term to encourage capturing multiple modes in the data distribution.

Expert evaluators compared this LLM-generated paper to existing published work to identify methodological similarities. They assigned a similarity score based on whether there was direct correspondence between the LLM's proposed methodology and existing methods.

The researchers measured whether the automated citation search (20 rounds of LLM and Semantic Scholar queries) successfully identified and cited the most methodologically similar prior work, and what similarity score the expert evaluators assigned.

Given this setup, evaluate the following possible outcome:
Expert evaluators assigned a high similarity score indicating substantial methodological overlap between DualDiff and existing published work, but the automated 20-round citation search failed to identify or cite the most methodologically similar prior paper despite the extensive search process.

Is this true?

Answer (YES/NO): YES